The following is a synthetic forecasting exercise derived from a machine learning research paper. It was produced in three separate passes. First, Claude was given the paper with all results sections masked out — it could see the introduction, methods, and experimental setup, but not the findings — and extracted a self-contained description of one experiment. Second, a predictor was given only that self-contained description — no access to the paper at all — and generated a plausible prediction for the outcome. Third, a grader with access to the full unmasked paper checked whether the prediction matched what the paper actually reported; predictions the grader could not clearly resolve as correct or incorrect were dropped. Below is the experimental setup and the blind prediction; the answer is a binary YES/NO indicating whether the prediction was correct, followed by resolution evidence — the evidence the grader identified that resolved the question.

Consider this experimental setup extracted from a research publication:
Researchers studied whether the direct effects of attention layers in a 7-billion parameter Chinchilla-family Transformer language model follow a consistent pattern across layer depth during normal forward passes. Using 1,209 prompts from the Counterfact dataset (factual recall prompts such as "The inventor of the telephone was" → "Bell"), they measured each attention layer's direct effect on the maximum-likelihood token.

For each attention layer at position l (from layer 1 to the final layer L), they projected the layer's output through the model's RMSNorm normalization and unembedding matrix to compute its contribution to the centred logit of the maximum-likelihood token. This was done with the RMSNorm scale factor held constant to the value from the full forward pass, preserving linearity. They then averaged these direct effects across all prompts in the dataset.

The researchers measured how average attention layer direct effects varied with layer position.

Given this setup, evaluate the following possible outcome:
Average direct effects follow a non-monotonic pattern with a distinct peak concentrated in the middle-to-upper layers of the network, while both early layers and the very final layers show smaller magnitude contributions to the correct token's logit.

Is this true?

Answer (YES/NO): NO